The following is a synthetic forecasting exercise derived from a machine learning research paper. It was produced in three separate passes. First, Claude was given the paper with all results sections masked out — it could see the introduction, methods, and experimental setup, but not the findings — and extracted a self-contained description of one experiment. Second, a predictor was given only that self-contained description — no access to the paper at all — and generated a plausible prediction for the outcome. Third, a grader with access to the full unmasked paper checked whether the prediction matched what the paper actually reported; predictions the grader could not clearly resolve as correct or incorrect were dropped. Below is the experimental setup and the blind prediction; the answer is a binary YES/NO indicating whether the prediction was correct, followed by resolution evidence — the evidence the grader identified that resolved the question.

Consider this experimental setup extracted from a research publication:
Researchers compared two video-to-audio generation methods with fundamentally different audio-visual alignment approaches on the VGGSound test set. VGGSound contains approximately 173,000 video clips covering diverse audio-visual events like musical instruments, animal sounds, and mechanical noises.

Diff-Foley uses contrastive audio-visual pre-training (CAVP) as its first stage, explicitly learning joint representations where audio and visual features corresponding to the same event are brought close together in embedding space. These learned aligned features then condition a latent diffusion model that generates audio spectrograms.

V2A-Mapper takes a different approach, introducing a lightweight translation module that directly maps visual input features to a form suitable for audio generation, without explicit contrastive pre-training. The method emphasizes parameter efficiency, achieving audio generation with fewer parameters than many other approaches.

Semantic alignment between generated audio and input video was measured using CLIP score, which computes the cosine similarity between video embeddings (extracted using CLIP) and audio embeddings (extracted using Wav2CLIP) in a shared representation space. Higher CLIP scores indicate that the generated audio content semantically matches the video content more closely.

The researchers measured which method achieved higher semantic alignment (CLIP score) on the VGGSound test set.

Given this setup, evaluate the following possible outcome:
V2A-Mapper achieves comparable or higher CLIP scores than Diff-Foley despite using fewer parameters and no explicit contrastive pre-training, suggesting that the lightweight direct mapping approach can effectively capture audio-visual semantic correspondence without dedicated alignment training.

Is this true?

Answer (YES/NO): YES